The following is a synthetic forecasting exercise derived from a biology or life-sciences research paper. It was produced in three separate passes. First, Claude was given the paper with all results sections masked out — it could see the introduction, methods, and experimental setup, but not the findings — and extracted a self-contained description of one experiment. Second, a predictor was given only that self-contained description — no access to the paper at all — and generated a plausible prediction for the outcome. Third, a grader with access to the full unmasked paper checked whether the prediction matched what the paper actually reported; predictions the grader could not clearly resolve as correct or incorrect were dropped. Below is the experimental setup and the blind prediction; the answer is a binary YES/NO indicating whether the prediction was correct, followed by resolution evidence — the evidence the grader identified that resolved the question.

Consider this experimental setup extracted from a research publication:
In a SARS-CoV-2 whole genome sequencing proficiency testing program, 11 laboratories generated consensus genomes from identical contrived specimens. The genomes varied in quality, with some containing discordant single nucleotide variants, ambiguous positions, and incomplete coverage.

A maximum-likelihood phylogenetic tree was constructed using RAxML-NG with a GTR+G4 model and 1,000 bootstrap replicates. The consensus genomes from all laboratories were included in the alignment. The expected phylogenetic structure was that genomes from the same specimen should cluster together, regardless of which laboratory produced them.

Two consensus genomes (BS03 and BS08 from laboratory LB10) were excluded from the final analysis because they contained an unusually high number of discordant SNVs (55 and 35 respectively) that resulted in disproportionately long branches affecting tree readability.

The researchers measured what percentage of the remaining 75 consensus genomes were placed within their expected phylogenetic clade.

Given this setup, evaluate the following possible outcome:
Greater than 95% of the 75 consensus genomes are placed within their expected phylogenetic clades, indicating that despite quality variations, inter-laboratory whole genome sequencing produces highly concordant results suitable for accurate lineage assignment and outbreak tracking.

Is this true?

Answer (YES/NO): NO